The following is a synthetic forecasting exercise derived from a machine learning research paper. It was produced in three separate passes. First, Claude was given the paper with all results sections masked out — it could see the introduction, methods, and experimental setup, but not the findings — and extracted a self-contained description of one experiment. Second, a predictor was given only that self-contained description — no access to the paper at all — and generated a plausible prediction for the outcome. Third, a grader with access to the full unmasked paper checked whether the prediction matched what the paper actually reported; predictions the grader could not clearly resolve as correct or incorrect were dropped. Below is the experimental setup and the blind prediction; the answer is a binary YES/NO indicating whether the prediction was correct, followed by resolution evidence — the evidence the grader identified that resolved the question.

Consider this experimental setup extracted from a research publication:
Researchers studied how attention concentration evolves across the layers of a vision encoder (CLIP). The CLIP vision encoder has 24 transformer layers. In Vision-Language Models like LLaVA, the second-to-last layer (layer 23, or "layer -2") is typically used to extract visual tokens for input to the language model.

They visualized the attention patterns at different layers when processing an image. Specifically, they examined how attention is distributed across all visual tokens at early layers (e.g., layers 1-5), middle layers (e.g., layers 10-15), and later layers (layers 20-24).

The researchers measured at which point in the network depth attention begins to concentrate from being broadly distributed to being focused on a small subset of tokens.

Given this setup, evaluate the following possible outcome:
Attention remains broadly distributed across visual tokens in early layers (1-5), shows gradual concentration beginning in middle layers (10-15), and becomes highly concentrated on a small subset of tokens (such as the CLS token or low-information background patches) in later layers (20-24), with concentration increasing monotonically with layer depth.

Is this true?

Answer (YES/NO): NO